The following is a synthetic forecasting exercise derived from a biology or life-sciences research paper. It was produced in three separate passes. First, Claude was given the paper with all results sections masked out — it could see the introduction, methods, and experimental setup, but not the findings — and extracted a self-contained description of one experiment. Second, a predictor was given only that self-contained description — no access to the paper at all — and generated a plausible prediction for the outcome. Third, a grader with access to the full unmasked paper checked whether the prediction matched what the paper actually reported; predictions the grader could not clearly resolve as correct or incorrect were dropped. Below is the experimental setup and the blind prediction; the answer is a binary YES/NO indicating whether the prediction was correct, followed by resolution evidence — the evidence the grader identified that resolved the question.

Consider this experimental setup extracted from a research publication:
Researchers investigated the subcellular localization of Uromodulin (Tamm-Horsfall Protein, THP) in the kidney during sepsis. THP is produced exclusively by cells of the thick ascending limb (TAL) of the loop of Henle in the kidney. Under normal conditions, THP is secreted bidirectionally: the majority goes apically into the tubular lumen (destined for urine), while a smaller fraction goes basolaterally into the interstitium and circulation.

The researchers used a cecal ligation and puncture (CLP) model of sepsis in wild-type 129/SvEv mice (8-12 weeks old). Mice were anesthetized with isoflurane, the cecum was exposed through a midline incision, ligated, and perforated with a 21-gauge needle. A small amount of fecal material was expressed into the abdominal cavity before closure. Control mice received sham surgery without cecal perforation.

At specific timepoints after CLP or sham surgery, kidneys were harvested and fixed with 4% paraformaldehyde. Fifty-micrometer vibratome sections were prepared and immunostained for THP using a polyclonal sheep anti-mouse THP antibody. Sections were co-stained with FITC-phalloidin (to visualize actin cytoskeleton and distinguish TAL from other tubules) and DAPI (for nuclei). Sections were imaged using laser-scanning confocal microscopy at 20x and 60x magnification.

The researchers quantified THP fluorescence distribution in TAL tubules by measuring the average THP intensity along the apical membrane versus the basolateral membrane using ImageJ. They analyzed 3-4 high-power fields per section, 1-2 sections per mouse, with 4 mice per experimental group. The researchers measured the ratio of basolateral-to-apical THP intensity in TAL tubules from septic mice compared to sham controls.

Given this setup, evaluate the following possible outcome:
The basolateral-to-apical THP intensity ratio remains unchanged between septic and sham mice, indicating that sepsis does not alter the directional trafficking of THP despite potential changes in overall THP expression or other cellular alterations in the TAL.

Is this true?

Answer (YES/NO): NO